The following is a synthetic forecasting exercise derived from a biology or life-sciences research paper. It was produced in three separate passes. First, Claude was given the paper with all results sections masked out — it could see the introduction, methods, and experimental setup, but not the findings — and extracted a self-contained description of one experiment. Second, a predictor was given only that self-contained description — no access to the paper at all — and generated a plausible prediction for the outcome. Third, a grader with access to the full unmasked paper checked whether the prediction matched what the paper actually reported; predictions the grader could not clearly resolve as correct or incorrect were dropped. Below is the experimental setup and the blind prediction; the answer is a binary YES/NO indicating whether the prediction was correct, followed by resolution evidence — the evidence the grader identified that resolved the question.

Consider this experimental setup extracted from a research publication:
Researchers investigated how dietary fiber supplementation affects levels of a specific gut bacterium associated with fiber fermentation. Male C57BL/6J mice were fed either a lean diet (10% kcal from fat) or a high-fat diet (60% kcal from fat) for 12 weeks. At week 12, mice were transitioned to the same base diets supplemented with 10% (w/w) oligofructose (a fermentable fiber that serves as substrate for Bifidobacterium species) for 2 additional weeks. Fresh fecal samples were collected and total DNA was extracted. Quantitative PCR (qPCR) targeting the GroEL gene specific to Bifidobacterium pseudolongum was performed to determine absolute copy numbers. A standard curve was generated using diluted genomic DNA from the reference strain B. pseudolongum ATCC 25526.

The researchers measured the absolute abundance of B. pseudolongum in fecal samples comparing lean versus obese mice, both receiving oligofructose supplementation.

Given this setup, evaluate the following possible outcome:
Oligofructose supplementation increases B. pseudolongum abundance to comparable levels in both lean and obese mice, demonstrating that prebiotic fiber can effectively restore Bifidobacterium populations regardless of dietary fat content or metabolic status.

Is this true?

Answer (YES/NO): YES